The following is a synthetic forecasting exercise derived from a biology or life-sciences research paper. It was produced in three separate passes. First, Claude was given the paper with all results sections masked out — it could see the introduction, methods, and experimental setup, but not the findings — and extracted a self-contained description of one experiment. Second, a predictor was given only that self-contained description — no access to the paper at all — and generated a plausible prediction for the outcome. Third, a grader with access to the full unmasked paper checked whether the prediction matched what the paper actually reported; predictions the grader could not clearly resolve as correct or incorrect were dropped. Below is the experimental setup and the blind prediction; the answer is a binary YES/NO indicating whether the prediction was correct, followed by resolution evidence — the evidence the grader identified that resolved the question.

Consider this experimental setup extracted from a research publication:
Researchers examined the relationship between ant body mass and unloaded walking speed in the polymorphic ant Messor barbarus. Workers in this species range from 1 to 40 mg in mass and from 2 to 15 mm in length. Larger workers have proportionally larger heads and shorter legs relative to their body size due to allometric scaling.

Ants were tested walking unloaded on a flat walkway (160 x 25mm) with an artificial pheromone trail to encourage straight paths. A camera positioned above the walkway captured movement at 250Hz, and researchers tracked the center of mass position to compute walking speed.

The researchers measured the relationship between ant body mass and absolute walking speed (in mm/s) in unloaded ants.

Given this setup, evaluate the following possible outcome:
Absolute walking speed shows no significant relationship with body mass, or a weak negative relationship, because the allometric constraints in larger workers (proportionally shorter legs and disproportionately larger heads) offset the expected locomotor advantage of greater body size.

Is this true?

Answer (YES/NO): YES